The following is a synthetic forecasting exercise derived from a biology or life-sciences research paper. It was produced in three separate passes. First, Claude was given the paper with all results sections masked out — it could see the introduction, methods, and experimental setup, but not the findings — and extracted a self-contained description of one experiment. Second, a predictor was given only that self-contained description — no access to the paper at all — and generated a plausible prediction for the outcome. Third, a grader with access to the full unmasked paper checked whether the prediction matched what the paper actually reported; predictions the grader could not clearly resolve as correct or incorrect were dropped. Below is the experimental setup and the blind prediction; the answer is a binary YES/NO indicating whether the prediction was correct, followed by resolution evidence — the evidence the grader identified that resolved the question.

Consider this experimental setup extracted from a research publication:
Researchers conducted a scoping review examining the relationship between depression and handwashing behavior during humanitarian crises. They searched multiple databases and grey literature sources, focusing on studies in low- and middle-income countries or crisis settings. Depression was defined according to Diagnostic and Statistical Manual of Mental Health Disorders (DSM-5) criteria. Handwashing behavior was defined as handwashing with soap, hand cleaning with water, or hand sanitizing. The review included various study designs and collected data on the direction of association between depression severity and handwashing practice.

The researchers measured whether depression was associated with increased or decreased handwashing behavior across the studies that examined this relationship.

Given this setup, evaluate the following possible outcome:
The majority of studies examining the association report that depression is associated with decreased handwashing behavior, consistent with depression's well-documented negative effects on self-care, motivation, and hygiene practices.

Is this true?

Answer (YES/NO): YES